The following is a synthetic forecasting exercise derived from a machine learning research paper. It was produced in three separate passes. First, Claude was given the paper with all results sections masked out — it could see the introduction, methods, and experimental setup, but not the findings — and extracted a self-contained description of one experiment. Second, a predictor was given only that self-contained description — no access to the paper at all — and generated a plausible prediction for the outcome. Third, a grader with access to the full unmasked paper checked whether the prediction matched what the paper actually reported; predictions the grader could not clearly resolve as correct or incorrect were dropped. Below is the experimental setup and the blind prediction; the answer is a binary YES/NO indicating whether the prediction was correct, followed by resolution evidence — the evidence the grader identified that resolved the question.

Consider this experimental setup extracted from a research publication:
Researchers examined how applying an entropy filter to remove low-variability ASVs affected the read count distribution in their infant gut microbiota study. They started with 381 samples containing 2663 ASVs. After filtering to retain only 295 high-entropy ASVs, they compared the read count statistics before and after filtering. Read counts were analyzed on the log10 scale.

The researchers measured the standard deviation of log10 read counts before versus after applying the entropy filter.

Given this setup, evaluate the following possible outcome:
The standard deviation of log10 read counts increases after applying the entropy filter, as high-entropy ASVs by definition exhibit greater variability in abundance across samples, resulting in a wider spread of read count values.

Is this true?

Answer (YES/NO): YES